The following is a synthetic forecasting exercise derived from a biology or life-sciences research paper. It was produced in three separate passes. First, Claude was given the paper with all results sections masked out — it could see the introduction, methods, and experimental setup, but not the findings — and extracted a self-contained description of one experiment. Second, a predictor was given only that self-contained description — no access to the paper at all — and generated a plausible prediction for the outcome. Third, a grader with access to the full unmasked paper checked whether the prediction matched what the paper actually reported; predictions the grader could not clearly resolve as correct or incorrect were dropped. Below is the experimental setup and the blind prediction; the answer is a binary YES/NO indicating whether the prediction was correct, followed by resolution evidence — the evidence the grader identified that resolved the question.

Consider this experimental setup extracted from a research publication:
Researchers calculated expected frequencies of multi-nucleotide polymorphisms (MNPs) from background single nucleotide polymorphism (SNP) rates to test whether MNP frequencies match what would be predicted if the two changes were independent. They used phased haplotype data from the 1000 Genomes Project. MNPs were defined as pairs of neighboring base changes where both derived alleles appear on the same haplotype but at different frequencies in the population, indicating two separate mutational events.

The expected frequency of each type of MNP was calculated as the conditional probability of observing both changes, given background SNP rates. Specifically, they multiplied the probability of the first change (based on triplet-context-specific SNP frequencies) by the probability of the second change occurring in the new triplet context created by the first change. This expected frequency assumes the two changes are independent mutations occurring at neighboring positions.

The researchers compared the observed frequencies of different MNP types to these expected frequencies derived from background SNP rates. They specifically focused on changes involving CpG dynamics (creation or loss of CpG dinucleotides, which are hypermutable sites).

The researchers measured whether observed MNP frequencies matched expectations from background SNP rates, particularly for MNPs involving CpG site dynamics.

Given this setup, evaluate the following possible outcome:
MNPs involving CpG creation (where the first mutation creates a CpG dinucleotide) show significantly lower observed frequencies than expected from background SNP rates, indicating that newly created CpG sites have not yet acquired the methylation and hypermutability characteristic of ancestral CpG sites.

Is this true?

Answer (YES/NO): NO